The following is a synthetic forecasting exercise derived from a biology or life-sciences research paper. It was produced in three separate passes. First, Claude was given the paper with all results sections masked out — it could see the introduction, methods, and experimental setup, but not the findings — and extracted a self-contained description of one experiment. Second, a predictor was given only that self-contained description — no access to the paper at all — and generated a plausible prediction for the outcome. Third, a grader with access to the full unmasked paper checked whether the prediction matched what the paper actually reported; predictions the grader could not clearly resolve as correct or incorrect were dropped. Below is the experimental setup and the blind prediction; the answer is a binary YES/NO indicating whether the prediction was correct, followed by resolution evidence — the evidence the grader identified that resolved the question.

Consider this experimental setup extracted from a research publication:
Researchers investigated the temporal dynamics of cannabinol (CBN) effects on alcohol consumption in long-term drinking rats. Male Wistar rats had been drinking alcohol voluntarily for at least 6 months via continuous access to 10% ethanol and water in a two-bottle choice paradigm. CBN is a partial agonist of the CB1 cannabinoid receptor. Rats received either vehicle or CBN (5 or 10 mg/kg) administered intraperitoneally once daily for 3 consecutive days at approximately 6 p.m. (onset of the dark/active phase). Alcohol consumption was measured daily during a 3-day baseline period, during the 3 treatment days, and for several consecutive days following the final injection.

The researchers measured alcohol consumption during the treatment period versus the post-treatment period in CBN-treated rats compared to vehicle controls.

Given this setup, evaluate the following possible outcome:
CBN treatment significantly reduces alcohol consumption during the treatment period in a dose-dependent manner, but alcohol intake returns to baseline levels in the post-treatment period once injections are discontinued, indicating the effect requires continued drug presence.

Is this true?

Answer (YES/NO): NO